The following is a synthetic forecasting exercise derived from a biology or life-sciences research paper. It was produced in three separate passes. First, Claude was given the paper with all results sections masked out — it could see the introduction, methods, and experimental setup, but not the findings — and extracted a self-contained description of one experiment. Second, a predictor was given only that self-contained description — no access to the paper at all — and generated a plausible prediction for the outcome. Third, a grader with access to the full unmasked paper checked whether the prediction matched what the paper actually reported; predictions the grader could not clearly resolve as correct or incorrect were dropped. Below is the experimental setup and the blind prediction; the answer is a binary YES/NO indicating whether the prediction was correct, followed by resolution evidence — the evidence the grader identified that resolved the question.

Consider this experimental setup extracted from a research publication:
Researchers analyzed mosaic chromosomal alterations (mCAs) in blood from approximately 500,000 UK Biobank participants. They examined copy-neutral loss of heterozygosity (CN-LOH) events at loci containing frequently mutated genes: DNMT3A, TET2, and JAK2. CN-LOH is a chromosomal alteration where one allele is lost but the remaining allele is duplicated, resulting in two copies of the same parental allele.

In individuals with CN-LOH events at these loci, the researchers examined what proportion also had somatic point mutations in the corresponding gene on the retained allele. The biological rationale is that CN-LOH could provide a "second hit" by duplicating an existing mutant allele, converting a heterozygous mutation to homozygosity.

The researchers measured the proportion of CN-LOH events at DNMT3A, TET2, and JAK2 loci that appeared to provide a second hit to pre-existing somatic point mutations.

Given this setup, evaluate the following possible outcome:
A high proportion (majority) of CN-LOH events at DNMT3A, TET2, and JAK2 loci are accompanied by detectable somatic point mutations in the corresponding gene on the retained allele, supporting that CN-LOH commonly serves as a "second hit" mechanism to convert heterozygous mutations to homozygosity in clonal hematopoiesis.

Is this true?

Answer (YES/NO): NO